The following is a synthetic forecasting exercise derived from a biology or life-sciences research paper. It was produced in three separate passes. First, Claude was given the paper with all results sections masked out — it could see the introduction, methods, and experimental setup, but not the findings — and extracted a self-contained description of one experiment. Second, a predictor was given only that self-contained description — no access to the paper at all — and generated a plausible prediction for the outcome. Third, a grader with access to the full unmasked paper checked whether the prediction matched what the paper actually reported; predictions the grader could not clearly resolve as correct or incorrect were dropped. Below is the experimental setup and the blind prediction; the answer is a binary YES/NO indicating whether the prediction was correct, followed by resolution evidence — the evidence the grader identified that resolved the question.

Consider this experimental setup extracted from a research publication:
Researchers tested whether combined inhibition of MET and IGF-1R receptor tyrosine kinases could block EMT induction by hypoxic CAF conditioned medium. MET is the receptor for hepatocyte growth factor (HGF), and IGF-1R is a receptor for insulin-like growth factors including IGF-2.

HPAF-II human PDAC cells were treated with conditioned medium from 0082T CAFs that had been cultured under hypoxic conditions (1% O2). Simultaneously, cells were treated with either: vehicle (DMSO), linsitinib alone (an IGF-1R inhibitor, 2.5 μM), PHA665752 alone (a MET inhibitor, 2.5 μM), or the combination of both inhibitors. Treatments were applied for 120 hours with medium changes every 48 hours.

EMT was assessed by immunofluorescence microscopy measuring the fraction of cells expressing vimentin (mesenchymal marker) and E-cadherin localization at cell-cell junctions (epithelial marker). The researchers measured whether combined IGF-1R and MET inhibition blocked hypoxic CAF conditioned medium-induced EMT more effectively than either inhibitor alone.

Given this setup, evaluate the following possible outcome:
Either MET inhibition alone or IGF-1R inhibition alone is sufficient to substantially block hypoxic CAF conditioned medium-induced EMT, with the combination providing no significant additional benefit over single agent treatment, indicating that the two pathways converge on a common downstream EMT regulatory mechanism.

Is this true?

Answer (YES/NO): NO